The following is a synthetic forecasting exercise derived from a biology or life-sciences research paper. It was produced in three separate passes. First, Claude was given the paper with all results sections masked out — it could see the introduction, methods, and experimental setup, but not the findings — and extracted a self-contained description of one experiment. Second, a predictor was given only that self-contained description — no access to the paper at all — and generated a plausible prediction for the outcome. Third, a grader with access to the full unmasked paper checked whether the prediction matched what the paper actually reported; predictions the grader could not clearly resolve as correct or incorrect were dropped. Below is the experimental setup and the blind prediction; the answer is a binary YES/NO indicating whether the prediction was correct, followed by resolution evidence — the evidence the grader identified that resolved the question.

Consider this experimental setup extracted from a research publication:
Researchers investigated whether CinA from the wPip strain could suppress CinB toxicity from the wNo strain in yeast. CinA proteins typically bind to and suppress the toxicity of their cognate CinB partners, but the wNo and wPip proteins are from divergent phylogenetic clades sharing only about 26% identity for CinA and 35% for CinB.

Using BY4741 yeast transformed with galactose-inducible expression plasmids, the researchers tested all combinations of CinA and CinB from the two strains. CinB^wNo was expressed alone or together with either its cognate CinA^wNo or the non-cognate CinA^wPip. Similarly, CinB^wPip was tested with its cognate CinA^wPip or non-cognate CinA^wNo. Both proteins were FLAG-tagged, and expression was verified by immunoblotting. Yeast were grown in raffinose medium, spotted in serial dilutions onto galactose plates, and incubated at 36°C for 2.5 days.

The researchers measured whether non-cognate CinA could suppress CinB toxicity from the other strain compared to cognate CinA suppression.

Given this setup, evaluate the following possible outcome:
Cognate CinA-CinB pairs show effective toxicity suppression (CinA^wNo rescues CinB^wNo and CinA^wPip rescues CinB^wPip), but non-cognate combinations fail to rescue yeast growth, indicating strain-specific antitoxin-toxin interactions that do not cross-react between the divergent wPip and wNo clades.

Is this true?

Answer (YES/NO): YES